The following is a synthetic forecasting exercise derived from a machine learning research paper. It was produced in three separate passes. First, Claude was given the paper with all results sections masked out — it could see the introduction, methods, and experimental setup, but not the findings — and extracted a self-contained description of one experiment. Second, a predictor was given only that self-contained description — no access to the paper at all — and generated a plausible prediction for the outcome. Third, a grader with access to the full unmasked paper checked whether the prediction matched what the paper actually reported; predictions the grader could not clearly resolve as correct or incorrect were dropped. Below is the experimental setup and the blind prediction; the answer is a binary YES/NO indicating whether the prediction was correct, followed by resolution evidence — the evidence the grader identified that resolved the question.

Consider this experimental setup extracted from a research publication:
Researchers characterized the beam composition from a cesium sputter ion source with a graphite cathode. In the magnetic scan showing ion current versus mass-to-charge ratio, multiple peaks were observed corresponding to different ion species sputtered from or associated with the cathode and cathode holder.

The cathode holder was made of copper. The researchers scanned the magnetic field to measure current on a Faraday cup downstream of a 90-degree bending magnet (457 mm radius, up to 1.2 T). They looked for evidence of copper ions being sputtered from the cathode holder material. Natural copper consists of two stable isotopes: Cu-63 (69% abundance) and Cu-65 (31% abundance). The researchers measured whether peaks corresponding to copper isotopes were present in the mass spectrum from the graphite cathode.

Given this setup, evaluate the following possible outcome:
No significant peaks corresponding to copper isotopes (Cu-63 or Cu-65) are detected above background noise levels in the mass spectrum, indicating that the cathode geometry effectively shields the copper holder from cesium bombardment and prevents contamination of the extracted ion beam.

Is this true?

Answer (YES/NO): NO